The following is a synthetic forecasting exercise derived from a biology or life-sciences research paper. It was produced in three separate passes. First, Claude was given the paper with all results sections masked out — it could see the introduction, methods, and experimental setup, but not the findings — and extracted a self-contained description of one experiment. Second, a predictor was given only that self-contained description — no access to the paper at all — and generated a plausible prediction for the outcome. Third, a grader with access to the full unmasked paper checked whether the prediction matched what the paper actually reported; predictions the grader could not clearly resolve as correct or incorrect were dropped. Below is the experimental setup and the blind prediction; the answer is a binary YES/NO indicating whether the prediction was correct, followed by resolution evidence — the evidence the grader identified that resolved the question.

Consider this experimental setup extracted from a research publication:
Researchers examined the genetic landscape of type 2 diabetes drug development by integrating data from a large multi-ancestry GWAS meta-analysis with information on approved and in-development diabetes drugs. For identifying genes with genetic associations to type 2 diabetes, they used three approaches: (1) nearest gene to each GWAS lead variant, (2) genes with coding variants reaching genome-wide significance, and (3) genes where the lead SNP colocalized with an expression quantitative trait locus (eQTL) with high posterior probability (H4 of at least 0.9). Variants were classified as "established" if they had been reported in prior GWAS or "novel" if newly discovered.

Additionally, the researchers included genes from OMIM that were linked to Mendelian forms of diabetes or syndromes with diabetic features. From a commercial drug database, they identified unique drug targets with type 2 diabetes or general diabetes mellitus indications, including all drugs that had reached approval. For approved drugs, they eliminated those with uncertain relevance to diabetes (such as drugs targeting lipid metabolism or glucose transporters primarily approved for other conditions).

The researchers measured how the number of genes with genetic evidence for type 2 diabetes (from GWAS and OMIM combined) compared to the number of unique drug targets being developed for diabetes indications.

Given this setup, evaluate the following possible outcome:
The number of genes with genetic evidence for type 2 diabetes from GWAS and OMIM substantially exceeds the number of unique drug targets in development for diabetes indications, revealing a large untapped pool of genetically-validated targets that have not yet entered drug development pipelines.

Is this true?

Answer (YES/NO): YES